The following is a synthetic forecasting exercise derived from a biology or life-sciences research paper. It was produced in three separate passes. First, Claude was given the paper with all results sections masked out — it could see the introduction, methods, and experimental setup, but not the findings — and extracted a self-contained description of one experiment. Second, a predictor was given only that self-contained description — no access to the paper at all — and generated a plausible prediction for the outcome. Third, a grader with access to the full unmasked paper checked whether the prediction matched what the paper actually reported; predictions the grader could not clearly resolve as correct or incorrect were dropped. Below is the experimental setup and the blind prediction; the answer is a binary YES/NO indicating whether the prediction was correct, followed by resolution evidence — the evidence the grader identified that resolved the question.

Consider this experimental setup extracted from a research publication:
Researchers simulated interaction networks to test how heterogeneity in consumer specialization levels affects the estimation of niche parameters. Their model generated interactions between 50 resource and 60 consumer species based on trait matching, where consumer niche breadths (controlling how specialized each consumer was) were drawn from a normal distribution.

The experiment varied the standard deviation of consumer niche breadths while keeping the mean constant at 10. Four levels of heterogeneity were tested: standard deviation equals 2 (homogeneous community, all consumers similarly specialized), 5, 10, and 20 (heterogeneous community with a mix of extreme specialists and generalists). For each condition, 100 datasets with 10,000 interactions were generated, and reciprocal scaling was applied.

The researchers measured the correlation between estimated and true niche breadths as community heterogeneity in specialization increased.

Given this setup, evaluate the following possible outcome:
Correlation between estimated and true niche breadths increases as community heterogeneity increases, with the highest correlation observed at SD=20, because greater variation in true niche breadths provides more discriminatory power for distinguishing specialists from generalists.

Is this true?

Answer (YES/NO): NO